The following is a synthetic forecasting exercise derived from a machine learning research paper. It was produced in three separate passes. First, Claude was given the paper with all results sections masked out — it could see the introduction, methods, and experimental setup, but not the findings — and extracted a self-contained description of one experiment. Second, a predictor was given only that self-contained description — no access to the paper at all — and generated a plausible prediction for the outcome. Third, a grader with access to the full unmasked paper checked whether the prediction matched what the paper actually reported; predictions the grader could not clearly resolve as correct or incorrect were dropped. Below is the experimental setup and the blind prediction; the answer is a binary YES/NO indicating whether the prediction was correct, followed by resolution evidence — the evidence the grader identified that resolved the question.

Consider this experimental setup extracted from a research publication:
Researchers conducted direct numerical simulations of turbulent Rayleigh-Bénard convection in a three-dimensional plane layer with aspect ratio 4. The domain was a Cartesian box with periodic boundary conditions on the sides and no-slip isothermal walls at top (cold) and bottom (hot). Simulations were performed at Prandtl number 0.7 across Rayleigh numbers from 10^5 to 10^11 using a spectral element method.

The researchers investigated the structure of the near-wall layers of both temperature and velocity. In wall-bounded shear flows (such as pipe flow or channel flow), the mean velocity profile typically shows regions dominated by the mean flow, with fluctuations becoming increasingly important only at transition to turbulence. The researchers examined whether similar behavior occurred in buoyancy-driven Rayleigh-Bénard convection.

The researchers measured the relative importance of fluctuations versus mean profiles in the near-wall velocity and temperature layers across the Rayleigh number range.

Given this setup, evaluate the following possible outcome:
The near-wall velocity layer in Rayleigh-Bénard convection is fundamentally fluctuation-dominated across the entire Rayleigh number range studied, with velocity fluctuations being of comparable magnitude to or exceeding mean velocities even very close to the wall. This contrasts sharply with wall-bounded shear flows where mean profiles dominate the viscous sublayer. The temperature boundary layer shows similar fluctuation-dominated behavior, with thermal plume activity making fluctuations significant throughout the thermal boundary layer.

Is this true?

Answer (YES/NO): YES